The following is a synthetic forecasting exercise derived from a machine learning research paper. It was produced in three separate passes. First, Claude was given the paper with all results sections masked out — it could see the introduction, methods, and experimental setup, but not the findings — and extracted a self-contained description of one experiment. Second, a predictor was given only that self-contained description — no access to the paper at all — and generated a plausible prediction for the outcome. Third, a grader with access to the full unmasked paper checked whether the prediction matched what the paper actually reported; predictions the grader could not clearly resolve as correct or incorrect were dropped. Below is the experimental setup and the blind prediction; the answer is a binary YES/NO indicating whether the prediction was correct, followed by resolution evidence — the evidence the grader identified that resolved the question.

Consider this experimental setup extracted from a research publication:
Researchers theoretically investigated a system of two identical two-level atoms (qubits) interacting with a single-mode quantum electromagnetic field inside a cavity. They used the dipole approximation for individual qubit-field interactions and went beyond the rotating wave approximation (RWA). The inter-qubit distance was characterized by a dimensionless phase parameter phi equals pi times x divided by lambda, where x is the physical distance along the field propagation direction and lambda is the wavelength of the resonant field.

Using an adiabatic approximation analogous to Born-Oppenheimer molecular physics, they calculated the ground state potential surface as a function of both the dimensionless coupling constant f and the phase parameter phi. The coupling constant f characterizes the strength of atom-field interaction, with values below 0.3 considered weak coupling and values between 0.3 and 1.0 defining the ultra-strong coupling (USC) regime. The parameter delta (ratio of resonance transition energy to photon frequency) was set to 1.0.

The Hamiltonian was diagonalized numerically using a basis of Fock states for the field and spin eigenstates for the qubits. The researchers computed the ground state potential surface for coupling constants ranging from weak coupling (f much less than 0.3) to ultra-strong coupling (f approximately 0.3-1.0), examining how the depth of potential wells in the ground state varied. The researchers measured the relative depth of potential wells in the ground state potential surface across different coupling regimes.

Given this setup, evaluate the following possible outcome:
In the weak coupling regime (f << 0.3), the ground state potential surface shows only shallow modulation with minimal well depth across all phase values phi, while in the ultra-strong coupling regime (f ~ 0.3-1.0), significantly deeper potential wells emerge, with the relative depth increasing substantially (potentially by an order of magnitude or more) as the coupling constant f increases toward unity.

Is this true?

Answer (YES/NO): YES